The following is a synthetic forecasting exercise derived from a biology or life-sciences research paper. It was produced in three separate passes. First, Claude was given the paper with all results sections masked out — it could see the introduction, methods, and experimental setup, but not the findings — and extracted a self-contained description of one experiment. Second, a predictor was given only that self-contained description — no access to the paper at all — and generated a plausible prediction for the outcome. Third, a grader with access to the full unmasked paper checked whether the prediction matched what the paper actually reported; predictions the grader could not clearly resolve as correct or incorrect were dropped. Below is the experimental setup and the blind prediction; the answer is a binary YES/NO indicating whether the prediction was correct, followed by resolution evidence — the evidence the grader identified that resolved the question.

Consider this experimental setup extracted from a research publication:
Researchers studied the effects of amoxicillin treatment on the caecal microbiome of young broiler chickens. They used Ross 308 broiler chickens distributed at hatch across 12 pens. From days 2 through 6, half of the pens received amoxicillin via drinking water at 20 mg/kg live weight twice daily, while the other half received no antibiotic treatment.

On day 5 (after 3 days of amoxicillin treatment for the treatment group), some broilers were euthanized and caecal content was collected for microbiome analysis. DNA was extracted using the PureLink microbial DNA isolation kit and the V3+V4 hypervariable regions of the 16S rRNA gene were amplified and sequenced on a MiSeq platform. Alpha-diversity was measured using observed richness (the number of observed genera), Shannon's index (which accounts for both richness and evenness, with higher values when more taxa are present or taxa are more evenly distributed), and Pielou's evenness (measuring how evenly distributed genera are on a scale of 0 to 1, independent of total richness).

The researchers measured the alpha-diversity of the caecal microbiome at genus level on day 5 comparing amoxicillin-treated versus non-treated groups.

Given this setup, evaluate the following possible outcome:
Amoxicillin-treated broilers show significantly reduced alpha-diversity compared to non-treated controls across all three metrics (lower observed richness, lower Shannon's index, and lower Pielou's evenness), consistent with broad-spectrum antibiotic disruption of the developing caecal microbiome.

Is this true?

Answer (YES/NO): NO